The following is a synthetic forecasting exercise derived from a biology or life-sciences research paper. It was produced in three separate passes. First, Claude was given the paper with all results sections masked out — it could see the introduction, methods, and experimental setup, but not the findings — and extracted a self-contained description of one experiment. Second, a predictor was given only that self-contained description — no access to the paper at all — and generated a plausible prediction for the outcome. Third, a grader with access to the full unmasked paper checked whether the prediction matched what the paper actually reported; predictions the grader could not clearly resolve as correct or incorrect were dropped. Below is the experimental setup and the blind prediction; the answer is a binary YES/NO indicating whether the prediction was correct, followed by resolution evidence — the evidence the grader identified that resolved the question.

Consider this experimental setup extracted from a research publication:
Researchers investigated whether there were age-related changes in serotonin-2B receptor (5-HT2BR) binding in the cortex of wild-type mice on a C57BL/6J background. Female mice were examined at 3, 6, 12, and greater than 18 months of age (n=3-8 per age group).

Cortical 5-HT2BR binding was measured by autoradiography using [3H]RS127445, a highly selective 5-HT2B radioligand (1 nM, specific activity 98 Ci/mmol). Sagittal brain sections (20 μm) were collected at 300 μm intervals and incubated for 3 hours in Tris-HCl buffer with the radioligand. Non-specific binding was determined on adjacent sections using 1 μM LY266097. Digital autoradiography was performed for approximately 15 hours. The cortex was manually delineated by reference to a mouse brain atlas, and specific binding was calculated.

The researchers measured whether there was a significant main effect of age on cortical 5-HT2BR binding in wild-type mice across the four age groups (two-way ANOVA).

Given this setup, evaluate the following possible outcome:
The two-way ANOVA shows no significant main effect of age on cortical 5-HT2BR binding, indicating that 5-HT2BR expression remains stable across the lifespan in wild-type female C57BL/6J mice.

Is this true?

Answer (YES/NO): YES